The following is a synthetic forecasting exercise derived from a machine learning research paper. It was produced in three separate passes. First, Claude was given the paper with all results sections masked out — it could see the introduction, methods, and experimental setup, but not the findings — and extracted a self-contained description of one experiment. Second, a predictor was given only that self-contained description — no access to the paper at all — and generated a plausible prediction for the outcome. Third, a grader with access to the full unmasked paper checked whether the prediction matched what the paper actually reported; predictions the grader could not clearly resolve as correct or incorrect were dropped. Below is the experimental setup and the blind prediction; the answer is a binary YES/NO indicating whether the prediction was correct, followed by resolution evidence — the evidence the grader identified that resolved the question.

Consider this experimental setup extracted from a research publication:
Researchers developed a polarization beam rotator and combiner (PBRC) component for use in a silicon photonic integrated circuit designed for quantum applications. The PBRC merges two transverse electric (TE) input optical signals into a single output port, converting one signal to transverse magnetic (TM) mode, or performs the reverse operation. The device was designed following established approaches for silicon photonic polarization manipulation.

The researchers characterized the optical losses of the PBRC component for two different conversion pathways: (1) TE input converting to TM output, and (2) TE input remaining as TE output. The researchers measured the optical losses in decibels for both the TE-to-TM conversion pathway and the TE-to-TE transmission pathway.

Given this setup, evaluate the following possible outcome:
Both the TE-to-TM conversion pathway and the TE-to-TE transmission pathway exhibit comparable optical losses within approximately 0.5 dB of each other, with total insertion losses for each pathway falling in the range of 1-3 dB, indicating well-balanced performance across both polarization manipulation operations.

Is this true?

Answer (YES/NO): NO